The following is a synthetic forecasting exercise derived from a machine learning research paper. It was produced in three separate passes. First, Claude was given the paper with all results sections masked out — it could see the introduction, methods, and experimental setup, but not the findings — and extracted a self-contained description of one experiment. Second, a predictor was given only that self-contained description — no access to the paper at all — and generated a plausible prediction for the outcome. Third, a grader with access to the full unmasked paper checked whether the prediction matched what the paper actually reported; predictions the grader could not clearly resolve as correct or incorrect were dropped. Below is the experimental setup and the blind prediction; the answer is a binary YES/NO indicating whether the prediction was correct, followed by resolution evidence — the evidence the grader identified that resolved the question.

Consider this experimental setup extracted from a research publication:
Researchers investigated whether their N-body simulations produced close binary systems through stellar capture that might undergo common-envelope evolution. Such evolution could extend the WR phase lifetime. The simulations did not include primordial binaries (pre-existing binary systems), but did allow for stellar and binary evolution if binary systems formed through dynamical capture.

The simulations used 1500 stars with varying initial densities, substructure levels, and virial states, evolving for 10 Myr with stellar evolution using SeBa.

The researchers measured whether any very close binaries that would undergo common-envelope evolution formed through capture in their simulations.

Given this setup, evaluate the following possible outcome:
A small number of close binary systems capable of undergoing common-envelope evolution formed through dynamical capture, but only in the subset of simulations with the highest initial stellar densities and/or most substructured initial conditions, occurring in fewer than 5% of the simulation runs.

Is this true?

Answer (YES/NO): NO